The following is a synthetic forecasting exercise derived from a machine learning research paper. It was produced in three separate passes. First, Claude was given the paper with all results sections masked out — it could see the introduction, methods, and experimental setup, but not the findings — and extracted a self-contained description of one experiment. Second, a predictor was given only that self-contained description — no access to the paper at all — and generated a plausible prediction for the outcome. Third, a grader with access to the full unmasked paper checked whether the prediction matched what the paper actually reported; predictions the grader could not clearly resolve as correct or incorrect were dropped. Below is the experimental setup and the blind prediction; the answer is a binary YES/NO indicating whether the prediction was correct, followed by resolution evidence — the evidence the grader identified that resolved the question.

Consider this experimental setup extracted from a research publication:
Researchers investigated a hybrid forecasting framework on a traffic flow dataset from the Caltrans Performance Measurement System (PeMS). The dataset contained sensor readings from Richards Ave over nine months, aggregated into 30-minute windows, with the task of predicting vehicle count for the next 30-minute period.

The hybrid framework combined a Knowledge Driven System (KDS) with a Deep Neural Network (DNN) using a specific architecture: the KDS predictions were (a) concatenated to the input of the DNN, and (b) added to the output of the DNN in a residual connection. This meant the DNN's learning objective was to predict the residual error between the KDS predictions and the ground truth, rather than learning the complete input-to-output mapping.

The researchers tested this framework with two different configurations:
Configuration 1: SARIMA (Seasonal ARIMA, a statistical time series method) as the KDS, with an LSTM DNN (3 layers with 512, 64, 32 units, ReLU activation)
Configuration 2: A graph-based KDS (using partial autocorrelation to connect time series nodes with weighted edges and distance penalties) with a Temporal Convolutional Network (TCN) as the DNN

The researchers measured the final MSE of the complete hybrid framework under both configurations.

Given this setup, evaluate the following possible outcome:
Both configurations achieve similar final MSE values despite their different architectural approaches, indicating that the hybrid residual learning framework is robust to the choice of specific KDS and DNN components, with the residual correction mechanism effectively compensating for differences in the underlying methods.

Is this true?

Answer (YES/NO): YES